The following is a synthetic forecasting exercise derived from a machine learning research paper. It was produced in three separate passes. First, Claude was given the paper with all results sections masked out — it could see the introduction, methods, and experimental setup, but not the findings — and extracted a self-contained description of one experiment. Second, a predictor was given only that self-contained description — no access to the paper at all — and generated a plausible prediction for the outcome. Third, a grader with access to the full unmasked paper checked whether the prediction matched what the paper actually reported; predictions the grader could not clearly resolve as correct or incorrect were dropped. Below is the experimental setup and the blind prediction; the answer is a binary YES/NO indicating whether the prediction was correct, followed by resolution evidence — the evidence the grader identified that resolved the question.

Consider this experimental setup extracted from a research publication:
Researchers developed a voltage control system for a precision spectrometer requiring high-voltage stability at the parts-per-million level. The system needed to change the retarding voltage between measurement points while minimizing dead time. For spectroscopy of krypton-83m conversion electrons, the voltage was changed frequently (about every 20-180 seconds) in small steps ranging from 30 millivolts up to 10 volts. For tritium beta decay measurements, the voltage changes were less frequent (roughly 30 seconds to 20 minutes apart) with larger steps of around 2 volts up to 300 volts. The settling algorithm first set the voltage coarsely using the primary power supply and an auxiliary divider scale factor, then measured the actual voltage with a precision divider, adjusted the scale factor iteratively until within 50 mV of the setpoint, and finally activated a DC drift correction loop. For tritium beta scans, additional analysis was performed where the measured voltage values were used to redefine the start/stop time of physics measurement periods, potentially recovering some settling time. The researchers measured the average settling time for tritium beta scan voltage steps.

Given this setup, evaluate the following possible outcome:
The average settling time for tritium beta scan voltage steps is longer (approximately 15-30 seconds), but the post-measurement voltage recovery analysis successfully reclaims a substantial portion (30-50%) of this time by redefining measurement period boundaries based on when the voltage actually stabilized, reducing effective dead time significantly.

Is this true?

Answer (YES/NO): NO